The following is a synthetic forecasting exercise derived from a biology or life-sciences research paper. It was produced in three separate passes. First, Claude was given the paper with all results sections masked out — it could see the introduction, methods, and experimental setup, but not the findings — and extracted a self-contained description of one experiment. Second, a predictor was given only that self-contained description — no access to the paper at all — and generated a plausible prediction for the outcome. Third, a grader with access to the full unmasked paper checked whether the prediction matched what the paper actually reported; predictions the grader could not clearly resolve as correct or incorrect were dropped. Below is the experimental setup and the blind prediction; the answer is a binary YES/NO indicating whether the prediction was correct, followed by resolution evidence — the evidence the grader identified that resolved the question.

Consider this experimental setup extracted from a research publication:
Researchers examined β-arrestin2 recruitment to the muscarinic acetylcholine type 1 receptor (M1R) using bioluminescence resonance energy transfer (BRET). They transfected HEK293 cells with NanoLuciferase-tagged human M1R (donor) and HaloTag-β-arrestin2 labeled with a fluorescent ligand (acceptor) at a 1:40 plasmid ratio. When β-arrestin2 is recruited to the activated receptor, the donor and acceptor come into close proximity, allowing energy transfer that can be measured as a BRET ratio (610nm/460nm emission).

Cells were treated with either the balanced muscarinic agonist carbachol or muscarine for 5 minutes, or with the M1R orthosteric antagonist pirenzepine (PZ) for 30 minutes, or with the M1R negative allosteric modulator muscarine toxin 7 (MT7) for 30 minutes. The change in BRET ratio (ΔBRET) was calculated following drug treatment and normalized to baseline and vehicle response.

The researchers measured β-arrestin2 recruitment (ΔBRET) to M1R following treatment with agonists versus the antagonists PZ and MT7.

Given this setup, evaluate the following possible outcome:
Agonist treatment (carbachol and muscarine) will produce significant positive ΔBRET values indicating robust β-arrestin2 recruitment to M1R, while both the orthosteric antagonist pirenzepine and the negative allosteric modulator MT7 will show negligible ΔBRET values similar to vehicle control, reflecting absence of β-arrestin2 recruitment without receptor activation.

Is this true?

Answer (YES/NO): NO